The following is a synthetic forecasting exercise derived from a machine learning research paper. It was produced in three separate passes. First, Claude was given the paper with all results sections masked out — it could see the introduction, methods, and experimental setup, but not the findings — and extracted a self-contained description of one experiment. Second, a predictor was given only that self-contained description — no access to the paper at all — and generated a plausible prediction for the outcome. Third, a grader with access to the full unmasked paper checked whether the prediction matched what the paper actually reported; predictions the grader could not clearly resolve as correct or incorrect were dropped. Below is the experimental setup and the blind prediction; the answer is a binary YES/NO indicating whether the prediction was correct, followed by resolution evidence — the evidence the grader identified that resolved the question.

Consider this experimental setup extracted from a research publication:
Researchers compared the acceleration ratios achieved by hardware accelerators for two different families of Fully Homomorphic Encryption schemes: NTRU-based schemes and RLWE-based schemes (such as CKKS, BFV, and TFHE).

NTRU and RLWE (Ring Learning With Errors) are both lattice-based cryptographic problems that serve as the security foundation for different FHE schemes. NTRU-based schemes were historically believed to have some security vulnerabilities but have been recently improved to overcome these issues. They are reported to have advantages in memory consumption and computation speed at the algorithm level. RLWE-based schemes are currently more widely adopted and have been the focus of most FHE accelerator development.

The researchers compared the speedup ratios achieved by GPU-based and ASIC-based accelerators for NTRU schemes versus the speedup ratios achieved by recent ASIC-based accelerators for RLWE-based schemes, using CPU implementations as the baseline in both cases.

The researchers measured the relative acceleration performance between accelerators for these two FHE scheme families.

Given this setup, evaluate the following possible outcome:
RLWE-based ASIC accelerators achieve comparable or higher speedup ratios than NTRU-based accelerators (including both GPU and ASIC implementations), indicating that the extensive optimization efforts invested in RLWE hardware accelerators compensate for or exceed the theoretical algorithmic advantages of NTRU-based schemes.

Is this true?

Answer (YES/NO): YES